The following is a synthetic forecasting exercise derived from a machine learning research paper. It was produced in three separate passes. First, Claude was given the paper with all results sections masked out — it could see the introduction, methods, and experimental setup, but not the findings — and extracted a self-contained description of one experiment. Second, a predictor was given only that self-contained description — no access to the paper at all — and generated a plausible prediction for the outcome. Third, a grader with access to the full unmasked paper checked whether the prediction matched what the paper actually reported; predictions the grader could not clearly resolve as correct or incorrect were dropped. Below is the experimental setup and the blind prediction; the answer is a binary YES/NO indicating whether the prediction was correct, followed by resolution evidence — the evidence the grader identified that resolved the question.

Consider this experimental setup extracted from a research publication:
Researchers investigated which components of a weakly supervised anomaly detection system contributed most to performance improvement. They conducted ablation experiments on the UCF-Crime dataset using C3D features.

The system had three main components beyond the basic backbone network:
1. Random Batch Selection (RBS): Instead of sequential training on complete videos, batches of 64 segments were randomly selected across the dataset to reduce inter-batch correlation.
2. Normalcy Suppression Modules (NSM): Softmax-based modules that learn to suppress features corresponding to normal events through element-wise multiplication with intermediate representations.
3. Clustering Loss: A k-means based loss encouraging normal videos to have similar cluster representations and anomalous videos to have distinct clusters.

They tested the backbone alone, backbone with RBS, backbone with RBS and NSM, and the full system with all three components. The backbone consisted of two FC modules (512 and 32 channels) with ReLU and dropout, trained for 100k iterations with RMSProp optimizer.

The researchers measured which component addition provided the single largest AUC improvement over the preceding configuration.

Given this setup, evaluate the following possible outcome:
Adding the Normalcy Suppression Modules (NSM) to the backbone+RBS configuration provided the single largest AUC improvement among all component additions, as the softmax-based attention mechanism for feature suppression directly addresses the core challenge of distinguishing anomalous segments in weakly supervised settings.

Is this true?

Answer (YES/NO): NO